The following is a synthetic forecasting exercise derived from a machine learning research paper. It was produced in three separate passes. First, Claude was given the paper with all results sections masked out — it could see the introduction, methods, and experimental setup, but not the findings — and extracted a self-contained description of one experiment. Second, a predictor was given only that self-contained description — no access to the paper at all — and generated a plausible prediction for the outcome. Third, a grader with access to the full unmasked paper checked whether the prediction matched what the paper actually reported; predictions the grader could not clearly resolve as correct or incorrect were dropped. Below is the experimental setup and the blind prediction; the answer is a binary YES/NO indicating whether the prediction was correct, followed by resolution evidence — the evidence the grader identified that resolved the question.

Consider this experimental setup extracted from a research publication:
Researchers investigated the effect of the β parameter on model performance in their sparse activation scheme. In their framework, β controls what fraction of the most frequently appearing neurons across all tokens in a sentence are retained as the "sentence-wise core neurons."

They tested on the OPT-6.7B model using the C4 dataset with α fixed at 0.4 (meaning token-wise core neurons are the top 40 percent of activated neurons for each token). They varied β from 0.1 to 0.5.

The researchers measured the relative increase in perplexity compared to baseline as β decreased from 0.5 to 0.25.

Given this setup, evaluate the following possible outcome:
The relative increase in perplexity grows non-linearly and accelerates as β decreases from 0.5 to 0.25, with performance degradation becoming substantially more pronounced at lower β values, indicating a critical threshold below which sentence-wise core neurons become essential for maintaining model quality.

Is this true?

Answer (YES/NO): NO